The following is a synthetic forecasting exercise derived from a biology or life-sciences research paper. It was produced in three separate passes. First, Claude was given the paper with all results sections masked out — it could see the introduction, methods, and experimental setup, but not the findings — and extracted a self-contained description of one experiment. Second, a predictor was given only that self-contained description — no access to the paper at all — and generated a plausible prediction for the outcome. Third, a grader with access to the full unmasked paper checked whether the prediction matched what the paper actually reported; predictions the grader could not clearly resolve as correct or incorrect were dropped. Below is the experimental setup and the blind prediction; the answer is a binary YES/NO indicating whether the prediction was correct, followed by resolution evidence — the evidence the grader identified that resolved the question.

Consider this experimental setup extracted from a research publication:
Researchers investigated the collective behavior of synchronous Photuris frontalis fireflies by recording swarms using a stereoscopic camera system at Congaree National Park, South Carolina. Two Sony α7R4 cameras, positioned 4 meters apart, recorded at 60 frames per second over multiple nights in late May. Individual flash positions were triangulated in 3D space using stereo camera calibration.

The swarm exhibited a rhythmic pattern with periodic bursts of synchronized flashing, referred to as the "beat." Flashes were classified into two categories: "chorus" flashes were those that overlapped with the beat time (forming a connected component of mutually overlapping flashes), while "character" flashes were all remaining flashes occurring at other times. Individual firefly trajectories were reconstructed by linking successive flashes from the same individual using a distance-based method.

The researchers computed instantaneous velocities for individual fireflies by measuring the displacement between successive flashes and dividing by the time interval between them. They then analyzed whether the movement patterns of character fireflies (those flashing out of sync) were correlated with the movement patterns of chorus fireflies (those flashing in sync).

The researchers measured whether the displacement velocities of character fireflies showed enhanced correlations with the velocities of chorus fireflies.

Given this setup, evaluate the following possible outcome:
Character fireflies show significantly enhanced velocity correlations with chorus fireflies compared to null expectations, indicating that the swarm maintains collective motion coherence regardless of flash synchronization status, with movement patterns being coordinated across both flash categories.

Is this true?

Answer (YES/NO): NO